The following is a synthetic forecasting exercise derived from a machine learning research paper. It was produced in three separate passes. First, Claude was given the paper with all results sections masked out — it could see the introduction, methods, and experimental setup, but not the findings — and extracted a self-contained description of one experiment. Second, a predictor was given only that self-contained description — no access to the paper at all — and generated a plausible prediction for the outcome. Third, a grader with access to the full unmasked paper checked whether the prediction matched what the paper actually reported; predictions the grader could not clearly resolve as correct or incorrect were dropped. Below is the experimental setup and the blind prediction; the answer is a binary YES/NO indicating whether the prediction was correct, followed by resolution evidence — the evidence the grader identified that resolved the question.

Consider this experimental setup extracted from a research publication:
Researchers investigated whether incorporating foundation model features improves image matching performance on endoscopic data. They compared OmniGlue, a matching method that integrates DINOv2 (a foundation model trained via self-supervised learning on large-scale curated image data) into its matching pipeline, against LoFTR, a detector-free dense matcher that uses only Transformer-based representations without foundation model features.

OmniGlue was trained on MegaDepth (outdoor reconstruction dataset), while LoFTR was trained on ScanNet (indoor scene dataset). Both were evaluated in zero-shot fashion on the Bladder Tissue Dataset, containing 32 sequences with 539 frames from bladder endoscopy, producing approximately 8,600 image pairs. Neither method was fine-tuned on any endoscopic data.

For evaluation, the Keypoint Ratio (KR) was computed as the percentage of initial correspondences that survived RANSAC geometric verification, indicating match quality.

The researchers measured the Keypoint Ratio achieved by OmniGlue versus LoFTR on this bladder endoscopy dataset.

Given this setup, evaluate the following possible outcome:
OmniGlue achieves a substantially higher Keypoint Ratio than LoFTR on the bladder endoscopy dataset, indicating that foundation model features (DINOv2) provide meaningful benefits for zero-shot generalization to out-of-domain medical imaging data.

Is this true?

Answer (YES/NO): NO